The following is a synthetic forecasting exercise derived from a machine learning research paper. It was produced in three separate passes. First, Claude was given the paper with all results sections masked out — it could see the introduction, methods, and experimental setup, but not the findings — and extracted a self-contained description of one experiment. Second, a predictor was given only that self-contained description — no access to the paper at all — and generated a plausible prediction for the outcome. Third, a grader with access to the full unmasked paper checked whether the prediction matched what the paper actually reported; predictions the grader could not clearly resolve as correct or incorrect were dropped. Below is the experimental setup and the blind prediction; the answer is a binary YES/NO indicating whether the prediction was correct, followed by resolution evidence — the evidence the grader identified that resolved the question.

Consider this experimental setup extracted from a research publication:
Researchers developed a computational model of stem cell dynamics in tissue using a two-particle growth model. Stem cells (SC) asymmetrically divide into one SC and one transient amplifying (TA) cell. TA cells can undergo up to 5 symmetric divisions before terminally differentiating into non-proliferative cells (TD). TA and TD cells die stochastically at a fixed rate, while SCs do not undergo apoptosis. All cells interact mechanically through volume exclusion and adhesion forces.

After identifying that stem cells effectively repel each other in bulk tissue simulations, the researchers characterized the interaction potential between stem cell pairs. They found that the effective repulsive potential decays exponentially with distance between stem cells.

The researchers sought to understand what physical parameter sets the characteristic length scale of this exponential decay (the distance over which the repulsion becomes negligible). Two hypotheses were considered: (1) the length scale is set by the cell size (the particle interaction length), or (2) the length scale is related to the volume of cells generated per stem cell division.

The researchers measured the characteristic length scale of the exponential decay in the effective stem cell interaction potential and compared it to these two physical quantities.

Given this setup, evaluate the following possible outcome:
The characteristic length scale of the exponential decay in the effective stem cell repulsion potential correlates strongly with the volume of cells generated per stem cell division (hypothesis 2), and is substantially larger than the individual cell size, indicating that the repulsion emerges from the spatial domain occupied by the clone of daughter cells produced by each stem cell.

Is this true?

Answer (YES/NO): YES